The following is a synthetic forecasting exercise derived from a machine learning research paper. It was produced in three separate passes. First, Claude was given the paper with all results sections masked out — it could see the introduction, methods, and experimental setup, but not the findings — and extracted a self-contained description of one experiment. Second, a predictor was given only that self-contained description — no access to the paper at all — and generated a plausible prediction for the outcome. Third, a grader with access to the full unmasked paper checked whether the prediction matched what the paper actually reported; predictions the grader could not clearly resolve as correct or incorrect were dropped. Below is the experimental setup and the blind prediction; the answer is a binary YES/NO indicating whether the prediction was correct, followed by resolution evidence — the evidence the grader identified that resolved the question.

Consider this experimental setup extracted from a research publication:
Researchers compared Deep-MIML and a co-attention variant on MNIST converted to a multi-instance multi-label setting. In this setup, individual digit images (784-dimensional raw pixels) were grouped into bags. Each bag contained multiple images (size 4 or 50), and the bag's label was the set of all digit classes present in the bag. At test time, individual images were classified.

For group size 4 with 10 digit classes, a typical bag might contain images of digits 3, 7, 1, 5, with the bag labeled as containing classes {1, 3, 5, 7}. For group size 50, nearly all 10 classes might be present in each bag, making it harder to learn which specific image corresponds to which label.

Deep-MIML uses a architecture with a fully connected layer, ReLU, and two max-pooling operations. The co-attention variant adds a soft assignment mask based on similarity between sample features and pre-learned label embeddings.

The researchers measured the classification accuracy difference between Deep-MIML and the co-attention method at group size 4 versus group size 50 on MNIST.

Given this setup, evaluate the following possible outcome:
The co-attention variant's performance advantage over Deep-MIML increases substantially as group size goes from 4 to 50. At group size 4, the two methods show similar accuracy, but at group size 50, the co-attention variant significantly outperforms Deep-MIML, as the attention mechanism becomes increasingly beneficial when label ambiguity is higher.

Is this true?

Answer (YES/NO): YES